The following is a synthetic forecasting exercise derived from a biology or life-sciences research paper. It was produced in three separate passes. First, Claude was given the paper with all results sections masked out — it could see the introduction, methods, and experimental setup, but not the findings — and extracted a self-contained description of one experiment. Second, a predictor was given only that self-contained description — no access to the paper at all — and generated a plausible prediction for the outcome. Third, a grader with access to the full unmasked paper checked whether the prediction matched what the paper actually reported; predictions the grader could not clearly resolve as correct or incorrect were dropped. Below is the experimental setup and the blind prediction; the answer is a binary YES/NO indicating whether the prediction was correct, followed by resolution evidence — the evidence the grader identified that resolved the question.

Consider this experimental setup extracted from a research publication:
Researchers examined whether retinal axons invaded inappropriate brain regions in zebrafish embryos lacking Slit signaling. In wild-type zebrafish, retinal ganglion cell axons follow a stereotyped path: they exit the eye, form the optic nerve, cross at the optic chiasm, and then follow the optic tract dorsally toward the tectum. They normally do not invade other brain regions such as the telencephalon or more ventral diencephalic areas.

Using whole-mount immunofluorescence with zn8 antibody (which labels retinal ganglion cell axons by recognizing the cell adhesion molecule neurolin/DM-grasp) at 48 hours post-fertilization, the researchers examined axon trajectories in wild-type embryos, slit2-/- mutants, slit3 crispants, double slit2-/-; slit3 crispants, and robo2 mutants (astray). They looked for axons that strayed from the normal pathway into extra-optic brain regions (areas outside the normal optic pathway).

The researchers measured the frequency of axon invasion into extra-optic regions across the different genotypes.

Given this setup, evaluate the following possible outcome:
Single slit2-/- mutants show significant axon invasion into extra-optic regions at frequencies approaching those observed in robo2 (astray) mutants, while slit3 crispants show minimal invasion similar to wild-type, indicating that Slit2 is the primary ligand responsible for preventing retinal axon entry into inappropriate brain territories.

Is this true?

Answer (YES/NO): NO